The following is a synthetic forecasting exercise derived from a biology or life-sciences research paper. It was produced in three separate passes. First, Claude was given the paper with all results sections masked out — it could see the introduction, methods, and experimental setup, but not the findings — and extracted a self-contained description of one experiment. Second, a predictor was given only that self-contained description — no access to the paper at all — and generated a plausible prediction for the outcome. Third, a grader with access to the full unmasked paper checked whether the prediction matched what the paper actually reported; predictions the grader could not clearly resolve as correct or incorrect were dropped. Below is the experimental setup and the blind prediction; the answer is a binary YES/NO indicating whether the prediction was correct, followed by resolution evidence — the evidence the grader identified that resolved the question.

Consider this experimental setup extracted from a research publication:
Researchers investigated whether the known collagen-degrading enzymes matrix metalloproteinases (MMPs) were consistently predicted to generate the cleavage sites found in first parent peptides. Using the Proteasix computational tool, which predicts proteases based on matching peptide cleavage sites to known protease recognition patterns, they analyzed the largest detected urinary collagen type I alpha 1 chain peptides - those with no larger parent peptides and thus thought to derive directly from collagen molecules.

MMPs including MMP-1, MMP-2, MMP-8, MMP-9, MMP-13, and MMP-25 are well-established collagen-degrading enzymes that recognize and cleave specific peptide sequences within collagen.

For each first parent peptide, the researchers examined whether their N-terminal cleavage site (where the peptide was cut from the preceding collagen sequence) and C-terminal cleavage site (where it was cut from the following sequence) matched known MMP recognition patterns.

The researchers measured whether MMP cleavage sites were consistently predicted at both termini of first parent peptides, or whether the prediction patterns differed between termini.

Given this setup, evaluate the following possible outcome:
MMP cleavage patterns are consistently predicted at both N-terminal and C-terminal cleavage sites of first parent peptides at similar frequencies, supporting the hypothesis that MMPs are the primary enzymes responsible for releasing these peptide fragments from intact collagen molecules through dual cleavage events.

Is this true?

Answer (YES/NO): NO